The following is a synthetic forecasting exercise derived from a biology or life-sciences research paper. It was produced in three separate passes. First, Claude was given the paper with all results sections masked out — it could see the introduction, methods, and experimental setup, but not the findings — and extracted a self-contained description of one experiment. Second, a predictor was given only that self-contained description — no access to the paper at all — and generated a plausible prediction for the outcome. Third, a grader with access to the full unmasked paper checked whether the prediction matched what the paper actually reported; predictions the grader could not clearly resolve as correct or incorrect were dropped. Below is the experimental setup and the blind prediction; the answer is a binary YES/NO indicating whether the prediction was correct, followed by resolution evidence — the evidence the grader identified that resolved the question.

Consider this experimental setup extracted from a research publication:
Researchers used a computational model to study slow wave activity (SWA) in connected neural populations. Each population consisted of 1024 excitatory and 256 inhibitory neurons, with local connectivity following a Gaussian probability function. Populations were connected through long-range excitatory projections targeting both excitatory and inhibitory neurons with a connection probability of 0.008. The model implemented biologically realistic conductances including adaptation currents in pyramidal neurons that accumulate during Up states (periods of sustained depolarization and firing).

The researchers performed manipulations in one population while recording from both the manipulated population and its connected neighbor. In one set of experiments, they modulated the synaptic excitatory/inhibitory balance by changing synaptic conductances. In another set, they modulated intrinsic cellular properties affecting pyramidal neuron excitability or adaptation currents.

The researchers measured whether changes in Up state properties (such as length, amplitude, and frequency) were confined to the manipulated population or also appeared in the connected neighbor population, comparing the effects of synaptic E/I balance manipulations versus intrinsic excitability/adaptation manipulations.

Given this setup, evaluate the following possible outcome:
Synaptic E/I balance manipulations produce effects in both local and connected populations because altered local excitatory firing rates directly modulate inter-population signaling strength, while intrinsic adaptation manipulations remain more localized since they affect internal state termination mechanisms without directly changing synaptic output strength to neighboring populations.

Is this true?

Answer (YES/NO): NO